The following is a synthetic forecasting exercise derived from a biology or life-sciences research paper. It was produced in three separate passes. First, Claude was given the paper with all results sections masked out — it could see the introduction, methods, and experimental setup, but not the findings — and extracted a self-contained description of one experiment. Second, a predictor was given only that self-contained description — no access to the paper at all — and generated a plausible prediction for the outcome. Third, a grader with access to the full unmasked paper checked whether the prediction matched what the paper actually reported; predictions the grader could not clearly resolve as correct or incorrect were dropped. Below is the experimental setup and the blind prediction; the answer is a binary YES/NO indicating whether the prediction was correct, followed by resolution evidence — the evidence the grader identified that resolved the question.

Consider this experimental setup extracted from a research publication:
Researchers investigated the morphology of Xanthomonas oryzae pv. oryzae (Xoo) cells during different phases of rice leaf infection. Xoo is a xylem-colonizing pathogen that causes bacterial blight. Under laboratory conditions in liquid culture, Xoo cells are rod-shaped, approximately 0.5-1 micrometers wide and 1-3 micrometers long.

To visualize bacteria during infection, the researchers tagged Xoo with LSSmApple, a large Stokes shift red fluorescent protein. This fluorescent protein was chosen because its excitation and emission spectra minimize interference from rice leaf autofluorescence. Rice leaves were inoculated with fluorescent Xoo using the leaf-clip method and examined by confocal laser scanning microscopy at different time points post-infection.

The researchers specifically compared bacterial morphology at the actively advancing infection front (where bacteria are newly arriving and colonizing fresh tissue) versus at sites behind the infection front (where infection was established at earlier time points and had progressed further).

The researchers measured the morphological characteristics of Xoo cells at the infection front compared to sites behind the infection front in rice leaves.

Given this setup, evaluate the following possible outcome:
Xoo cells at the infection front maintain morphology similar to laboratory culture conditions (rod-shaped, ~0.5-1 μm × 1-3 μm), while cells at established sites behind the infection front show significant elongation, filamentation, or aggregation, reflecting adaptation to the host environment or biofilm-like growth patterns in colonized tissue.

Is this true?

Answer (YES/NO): YES